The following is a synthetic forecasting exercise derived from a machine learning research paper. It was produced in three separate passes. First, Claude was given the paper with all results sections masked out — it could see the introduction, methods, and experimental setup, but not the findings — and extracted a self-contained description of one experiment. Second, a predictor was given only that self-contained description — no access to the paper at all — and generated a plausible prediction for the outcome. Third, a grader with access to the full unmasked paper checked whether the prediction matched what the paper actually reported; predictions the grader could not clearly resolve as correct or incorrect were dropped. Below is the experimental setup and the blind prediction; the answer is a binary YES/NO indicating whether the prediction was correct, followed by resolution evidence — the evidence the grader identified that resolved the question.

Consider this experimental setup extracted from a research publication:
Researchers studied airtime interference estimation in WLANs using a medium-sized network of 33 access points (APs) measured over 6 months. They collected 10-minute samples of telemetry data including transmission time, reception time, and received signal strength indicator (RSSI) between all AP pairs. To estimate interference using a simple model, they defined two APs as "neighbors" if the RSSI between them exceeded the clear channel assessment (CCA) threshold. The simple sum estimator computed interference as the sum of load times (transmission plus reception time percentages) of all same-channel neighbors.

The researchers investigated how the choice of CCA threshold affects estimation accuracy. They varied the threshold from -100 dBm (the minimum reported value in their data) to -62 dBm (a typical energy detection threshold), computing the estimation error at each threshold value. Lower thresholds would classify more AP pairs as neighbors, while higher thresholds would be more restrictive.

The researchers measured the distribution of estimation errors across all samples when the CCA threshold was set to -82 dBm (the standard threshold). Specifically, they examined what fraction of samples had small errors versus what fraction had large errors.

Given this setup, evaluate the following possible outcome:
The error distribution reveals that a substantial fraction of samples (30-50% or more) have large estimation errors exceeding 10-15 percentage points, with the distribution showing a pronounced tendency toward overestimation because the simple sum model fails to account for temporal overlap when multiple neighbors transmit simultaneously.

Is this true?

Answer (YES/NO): NO